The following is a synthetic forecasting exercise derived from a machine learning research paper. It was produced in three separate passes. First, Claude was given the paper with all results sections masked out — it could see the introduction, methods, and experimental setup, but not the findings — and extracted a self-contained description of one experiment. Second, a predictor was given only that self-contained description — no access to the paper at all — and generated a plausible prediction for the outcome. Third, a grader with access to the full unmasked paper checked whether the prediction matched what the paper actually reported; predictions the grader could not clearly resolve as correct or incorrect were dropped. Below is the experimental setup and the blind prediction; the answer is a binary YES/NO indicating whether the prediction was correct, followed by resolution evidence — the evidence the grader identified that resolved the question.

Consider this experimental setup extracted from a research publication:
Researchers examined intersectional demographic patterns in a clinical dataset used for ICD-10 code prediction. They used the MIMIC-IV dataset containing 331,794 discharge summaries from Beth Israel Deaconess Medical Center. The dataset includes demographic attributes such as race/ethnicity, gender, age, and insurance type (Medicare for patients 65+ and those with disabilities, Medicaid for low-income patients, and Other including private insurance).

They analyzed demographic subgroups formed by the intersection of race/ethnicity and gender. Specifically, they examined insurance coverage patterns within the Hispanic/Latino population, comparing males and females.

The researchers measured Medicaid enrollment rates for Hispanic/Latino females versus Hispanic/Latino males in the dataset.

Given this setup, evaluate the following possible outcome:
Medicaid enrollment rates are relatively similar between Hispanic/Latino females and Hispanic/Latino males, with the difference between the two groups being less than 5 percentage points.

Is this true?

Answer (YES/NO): NO